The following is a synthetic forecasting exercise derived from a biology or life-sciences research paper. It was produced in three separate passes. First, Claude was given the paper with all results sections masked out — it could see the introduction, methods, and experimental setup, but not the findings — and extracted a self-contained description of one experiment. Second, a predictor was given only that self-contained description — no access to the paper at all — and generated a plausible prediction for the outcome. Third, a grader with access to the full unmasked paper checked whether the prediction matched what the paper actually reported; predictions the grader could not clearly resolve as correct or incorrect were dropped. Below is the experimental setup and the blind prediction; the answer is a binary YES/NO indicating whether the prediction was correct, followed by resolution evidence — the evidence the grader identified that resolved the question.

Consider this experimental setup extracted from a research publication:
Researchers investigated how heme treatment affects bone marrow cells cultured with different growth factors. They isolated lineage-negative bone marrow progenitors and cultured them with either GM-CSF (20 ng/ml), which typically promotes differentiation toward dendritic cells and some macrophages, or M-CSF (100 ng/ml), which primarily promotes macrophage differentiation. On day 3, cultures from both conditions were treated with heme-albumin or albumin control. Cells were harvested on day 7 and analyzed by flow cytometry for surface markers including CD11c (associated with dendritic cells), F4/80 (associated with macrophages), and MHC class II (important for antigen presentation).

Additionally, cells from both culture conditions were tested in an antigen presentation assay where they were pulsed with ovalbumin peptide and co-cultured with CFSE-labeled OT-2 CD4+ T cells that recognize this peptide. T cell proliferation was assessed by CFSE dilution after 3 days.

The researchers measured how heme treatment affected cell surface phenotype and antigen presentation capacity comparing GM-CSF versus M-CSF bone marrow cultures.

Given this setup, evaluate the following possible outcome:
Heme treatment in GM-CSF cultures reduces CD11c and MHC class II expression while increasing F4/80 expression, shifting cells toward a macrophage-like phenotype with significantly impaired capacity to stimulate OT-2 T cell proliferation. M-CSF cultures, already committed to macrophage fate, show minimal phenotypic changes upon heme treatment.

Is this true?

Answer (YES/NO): NO